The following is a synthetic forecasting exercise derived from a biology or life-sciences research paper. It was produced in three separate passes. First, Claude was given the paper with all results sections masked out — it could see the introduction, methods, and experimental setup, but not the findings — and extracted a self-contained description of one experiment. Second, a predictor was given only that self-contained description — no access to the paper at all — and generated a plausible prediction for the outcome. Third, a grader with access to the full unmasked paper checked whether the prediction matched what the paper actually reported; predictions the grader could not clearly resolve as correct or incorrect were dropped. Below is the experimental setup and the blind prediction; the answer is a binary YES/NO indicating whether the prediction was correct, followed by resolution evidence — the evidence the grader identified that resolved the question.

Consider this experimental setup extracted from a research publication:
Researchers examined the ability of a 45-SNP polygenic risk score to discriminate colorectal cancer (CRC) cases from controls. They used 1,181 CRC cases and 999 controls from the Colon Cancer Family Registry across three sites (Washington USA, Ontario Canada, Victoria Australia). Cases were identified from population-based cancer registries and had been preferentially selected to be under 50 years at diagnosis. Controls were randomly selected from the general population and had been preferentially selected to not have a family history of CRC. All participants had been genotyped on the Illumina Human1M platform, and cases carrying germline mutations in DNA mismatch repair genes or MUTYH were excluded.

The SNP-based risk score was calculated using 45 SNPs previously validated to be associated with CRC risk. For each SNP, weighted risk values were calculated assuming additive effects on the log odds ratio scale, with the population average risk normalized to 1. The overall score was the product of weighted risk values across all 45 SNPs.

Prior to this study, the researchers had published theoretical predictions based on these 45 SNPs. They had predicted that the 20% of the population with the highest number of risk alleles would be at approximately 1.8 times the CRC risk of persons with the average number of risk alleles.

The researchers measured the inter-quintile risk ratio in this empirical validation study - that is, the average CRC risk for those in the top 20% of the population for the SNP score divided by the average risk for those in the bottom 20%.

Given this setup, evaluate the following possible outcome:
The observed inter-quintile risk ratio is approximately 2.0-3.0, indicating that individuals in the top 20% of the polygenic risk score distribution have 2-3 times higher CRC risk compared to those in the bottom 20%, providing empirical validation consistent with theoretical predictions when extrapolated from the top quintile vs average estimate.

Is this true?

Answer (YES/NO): YES